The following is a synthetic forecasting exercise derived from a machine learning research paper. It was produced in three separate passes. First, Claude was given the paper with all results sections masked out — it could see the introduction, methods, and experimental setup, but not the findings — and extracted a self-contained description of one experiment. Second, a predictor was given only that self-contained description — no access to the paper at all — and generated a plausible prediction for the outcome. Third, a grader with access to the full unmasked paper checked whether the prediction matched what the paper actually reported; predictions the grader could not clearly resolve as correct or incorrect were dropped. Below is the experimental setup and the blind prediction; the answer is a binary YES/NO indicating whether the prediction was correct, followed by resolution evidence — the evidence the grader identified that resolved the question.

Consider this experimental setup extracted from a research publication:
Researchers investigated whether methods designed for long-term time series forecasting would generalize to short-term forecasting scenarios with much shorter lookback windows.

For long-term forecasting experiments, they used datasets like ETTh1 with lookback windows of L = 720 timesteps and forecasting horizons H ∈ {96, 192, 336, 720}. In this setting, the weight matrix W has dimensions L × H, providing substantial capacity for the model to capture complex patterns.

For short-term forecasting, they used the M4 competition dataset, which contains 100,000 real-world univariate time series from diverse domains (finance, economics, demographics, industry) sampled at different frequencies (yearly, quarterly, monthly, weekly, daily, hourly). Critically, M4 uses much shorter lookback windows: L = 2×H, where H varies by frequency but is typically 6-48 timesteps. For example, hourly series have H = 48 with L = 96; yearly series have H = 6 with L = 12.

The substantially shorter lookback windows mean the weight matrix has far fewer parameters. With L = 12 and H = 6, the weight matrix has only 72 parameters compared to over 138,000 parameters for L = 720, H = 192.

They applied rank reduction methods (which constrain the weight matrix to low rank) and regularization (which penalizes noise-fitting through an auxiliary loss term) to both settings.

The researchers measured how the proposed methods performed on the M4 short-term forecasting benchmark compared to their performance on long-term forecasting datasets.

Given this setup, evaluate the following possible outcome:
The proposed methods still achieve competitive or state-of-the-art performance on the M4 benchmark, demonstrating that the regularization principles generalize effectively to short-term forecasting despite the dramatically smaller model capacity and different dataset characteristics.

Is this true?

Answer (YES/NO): NO